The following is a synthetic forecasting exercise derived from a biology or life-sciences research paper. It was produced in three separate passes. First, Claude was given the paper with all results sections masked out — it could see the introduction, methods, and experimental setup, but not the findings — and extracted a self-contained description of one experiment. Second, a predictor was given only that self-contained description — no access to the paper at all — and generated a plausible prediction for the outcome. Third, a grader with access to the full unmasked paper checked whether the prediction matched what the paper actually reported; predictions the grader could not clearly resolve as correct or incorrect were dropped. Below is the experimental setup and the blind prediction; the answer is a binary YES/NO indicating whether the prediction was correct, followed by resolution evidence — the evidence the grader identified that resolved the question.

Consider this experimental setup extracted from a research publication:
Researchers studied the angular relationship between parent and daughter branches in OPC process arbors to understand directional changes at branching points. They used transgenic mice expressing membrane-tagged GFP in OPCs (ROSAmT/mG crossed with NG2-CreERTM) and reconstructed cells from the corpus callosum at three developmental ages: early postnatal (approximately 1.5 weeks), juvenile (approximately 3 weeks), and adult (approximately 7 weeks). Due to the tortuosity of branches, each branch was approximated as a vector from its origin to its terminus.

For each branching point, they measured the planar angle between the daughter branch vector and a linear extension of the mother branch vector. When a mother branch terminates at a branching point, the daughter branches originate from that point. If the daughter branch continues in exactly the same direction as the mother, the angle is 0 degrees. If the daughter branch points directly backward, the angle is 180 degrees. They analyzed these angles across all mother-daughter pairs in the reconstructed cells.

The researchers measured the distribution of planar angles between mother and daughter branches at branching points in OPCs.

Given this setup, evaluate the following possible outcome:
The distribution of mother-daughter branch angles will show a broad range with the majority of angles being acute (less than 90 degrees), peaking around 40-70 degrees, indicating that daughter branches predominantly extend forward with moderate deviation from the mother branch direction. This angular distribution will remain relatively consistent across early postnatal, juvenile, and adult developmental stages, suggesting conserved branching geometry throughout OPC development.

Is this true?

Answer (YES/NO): NO